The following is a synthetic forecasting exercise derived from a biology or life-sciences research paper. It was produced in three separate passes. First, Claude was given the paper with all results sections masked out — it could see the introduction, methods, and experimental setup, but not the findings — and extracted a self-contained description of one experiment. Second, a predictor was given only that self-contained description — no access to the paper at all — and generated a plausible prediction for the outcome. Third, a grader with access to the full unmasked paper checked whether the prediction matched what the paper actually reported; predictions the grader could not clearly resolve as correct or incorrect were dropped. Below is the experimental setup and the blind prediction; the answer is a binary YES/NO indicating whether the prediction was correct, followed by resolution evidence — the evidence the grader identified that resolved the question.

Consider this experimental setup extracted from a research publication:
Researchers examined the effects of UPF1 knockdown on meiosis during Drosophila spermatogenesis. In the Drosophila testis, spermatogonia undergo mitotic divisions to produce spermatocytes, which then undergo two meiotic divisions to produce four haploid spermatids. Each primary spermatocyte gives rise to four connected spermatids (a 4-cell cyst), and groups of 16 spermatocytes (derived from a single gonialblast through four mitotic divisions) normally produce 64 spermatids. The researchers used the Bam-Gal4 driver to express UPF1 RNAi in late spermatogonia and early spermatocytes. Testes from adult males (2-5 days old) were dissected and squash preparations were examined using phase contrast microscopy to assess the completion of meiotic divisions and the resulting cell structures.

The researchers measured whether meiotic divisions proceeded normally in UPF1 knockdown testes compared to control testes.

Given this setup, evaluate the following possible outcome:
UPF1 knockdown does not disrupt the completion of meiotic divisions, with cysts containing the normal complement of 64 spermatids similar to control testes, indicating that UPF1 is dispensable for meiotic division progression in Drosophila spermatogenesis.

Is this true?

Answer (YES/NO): NO